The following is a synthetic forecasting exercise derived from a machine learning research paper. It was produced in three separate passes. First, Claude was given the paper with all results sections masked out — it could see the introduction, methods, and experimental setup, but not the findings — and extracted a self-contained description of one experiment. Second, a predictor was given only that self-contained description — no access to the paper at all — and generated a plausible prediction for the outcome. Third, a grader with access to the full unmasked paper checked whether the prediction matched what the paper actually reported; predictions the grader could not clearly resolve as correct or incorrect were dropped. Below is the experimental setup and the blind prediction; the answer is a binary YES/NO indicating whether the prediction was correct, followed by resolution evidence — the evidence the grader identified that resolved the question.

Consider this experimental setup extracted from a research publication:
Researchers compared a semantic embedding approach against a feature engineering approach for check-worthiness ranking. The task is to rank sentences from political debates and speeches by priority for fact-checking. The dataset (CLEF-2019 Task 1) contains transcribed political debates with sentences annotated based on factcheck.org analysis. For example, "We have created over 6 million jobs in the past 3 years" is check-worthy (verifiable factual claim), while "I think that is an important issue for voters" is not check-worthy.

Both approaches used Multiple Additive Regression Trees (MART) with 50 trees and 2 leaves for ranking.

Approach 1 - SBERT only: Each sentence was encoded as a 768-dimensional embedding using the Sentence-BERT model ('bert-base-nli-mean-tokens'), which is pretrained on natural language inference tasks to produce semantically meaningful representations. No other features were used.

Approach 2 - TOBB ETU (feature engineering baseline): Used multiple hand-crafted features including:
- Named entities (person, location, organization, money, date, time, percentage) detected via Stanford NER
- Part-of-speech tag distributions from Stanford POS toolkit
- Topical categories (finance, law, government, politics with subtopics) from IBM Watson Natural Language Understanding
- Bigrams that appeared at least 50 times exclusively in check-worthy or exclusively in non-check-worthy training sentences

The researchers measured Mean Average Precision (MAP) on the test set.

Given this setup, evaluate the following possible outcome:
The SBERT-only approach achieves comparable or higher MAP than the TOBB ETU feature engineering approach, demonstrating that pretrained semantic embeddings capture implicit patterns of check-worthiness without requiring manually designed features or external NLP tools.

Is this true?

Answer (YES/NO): YES